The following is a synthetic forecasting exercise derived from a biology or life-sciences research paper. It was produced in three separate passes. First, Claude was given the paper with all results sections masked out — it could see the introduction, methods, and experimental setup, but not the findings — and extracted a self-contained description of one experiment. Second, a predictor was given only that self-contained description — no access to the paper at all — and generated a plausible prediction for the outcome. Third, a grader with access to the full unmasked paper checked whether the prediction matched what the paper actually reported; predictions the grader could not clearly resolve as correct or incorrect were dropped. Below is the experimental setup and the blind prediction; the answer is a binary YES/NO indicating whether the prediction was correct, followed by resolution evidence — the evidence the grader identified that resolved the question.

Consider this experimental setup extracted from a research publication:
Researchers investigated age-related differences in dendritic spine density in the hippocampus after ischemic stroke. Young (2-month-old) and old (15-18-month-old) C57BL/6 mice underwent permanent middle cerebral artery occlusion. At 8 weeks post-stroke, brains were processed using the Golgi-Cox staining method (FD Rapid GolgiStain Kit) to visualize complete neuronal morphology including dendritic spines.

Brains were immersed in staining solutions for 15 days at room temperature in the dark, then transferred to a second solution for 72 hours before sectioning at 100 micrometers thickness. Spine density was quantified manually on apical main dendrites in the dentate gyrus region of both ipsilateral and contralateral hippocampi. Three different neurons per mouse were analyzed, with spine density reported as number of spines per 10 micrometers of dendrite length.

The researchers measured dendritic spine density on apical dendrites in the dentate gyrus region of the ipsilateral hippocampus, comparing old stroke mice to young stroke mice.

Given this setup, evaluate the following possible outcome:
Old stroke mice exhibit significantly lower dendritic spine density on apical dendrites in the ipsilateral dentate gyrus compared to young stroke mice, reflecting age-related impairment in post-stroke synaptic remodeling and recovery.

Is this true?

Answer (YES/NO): YES